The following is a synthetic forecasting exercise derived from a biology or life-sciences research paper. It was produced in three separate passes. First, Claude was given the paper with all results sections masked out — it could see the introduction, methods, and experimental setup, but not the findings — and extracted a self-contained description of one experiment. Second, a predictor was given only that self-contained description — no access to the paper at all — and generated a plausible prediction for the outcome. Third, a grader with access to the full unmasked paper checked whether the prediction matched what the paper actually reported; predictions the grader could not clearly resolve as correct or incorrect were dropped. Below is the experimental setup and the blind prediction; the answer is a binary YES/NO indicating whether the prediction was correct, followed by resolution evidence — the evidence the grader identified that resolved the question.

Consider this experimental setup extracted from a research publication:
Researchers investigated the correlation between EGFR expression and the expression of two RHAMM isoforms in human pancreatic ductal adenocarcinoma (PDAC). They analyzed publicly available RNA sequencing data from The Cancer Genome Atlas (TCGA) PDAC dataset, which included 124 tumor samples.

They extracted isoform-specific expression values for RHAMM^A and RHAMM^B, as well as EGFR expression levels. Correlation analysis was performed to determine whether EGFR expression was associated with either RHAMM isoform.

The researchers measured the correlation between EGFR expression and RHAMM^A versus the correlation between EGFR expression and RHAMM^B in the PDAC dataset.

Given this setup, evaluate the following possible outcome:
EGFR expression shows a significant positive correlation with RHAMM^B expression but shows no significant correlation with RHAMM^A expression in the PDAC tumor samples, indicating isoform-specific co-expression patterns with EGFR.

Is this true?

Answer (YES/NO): YES